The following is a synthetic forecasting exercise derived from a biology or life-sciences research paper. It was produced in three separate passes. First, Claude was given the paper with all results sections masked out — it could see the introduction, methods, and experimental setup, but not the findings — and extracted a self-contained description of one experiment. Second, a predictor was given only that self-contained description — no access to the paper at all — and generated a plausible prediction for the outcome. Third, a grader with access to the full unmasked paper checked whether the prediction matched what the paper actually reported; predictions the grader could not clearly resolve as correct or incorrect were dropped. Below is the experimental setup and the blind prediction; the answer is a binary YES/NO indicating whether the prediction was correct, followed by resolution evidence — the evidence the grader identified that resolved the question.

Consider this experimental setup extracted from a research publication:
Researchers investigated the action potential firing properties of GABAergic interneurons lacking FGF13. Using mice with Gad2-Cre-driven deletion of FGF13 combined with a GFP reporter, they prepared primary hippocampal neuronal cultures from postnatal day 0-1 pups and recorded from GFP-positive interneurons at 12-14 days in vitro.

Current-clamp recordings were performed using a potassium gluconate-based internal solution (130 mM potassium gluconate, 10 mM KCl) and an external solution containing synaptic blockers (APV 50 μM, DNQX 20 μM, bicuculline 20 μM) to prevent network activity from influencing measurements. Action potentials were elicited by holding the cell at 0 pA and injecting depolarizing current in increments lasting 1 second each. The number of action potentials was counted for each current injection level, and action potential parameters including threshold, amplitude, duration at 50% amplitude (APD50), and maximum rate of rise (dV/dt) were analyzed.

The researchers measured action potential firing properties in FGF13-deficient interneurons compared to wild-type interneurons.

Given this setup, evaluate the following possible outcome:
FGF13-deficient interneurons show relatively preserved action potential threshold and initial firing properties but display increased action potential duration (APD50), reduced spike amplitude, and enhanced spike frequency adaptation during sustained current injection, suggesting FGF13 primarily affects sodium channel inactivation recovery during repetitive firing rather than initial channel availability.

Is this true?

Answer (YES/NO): NO